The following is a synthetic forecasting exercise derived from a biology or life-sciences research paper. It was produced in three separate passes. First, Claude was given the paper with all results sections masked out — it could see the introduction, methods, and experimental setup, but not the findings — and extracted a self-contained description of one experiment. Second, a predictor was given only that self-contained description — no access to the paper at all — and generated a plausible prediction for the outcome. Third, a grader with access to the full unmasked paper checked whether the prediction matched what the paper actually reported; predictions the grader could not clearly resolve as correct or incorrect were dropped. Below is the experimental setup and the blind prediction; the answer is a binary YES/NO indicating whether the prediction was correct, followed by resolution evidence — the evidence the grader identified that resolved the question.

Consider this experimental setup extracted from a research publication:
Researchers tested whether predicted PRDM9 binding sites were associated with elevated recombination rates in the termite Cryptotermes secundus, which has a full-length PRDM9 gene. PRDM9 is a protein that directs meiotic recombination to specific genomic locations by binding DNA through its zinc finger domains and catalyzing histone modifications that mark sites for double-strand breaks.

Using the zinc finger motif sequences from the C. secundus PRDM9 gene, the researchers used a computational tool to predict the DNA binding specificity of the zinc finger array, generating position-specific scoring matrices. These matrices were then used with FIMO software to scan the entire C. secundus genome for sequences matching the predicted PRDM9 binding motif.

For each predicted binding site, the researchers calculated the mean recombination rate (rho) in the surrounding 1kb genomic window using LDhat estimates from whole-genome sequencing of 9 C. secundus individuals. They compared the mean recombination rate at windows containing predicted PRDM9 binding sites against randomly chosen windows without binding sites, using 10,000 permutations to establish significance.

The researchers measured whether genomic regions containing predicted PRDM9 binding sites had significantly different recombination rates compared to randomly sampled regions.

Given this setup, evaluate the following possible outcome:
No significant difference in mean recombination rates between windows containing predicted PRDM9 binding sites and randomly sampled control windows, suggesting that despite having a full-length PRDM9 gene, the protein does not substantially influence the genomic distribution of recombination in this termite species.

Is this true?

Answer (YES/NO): YES